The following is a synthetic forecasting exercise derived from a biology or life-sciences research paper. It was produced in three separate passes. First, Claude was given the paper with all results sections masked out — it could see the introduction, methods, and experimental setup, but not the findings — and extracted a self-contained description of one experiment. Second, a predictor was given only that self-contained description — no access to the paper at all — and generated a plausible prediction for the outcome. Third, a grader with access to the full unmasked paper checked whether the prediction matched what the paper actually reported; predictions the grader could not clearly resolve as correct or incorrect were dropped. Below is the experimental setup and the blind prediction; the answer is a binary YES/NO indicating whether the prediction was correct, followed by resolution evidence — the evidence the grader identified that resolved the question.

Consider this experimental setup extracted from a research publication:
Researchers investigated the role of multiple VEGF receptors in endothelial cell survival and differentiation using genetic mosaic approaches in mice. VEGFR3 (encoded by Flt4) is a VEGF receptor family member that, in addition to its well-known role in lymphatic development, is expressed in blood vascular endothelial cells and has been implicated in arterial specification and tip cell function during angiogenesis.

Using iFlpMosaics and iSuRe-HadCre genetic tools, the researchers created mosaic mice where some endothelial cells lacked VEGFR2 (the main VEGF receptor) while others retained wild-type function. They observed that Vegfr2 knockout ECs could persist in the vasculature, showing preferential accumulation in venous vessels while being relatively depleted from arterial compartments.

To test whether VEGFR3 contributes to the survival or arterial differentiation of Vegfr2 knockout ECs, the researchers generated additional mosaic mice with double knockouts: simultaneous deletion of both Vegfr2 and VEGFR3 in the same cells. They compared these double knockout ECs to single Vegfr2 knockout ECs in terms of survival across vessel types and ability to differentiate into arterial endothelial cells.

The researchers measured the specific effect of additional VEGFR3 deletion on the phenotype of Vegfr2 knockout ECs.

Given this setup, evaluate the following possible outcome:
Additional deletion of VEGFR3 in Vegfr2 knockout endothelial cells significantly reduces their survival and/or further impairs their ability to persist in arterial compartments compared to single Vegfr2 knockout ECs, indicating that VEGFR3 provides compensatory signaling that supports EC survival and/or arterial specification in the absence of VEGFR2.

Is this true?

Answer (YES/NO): YES